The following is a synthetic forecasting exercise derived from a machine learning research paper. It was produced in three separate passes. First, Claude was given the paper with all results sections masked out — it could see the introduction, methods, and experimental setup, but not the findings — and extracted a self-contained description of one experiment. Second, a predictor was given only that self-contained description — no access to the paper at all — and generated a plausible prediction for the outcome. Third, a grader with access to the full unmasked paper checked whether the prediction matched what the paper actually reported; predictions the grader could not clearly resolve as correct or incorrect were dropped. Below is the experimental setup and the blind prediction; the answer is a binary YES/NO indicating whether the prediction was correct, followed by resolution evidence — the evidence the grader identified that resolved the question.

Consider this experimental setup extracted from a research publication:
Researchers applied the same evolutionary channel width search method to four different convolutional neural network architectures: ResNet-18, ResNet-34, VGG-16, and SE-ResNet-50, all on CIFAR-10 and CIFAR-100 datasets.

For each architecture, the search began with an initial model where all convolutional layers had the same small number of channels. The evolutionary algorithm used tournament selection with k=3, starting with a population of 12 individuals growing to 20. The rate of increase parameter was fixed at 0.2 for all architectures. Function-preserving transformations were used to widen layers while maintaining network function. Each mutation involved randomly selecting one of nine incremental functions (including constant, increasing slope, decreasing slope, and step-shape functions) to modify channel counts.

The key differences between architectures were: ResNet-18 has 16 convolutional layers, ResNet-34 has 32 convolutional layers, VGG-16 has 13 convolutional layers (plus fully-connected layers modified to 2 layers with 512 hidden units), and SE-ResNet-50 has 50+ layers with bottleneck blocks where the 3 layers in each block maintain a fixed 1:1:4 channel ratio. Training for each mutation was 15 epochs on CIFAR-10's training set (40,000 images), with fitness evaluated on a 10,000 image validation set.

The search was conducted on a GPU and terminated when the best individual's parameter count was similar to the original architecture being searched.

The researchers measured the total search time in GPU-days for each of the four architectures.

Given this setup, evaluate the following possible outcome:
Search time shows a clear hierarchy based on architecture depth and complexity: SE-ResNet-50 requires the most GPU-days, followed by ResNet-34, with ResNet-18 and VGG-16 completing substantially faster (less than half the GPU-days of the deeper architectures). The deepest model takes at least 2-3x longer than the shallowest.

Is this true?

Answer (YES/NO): NO